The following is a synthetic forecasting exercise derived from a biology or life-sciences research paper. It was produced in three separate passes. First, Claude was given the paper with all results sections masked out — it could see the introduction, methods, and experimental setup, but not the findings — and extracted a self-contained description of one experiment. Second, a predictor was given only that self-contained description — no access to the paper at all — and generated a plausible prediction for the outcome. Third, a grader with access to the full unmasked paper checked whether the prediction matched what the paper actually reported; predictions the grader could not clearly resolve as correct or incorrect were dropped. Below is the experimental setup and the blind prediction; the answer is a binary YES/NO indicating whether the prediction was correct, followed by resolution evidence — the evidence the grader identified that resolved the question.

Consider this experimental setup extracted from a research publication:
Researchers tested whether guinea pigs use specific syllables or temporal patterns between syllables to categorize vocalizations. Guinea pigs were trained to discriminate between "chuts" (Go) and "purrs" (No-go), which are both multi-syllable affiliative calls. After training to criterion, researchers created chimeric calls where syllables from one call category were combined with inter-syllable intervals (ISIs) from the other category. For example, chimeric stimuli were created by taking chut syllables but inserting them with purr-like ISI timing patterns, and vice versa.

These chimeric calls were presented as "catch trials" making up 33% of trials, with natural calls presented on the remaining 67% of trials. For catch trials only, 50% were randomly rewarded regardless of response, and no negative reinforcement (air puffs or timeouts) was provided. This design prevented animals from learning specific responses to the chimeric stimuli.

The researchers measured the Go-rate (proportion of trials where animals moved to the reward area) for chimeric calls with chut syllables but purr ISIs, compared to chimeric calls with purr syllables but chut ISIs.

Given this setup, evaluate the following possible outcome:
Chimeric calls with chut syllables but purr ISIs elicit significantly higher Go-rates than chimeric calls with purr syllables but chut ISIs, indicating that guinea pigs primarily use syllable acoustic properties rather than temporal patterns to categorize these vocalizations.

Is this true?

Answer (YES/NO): YES